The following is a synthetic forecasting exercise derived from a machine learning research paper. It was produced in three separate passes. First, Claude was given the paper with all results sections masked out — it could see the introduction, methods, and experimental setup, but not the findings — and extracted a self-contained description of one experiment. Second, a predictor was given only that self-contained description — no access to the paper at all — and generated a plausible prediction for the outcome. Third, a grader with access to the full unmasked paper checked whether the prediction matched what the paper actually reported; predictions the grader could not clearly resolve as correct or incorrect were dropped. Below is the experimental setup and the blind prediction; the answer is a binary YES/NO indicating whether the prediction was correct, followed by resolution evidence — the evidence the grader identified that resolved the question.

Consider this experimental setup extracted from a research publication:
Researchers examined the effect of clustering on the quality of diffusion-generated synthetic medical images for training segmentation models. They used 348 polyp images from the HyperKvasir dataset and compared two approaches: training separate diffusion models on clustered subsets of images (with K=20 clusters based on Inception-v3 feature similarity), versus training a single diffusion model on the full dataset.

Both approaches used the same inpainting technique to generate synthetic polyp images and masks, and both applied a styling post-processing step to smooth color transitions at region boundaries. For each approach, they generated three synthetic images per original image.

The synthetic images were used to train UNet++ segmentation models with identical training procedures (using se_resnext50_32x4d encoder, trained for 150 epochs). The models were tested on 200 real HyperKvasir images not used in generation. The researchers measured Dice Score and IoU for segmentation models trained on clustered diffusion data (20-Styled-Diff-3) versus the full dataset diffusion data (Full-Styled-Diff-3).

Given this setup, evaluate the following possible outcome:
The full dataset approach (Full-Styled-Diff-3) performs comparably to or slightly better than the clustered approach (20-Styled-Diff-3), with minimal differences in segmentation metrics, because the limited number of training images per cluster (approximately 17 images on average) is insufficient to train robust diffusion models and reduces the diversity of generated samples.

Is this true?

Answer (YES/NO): NO